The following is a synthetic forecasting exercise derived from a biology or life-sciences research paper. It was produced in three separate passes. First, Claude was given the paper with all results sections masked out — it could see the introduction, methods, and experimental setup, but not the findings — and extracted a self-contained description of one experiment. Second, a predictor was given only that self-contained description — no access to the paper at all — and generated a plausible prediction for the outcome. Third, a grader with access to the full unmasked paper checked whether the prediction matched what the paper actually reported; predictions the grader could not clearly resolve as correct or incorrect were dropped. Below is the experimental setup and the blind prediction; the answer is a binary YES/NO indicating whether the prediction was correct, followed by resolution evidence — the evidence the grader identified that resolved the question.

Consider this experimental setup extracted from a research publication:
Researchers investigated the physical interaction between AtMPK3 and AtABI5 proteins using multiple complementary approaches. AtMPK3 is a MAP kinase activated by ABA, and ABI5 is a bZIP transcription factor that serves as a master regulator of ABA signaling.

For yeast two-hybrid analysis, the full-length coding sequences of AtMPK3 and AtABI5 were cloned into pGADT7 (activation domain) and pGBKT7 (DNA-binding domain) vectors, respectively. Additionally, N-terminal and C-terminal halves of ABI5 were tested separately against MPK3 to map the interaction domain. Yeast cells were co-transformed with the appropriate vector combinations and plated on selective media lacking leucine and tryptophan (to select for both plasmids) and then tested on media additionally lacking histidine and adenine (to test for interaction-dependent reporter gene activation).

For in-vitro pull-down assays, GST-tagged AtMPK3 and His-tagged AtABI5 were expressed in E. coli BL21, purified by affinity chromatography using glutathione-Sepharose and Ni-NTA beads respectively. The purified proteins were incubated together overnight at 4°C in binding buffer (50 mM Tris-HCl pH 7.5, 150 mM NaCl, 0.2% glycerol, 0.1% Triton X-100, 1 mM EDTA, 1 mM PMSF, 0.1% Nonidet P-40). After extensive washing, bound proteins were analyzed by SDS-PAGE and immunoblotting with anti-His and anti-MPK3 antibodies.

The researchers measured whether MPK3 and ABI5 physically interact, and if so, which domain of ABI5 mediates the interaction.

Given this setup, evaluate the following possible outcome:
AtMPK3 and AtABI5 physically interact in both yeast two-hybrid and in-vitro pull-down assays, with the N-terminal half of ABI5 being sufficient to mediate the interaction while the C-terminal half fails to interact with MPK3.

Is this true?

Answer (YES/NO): YES